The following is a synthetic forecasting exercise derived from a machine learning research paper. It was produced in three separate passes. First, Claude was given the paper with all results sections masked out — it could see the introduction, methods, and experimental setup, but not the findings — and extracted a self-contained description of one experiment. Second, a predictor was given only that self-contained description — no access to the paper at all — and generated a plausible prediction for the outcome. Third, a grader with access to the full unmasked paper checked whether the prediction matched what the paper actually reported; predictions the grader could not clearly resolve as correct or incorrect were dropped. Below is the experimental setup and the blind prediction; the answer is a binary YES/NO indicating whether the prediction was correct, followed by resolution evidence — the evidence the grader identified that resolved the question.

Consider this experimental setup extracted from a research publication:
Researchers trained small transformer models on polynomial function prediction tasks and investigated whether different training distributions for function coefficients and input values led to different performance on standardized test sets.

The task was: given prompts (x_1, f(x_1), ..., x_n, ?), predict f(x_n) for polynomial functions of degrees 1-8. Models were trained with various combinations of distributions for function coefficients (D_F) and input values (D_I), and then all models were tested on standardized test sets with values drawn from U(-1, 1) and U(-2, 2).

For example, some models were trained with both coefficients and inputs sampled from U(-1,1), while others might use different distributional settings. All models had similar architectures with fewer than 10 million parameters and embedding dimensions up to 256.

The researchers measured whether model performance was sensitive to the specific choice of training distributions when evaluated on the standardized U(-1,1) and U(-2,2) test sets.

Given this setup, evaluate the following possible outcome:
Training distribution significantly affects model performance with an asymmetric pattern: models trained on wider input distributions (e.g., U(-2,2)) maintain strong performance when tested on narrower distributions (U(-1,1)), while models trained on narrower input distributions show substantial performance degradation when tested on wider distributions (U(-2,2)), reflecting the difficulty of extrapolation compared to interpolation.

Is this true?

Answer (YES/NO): NO